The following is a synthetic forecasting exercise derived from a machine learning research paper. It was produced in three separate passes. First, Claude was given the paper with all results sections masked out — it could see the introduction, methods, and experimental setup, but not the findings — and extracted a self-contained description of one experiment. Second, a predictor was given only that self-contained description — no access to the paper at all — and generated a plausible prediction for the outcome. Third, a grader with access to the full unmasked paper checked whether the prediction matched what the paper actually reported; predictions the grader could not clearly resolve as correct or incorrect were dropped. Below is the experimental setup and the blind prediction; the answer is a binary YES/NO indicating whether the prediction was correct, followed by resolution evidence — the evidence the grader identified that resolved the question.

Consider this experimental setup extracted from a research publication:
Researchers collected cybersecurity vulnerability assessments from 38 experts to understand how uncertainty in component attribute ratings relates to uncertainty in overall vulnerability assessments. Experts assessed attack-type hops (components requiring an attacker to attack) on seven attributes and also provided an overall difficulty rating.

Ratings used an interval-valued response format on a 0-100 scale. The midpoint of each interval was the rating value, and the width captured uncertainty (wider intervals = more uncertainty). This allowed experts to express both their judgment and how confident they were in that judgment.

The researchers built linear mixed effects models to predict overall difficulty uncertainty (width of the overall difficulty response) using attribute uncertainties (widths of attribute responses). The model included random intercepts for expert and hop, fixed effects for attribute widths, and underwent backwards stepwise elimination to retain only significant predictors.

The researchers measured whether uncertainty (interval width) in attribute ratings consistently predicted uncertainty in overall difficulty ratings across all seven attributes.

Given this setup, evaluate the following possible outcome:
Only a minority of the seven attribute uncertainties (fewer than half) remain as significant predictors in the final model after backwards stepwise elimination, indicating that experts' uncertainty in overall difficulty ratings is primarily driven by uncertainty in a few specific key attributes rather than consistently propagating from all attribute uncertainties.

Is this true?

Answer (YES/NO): NO